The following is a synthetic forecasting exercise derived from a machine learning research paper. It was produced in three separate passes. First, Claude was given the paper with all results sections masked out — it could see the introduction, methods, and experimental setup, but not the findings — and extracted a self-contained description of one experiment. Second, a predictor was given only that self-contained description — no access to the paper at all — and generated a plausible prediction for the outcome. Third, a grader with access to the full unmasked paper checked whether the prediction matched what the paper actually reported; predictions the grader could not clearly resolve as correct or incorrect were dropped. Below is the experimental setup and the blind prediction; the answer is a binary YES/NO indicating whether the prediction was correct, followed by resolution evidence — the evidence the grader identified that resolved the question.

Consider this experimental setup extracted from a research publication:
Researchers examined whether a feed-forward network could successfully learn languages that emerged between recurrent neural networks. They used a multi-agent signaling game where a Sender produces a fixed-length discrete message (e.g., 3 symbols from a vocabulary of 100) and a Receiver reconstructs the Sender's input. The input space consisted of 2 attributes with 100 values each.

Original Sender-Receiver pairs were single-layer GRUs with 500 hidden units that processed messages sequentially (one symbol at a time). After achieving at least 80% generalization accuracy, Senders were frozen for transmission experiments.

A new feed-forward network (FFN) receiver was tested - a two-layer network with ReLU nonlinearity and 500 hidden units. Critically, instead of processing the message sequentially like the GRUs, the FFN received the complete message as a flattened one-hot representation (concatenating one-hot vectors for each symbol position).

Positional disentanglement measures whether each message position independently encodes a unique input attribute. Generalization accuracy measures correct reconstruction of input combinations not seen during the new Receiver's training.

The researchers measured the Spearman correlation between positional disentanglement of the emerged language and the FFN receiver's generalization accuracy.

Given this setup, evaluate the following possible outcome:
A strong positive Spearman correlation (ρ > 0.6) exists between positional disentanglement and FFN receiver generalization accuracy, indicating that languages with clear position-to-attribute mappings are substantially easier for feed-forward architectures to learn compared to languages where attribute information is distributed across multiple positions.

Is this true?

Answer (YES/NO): NO